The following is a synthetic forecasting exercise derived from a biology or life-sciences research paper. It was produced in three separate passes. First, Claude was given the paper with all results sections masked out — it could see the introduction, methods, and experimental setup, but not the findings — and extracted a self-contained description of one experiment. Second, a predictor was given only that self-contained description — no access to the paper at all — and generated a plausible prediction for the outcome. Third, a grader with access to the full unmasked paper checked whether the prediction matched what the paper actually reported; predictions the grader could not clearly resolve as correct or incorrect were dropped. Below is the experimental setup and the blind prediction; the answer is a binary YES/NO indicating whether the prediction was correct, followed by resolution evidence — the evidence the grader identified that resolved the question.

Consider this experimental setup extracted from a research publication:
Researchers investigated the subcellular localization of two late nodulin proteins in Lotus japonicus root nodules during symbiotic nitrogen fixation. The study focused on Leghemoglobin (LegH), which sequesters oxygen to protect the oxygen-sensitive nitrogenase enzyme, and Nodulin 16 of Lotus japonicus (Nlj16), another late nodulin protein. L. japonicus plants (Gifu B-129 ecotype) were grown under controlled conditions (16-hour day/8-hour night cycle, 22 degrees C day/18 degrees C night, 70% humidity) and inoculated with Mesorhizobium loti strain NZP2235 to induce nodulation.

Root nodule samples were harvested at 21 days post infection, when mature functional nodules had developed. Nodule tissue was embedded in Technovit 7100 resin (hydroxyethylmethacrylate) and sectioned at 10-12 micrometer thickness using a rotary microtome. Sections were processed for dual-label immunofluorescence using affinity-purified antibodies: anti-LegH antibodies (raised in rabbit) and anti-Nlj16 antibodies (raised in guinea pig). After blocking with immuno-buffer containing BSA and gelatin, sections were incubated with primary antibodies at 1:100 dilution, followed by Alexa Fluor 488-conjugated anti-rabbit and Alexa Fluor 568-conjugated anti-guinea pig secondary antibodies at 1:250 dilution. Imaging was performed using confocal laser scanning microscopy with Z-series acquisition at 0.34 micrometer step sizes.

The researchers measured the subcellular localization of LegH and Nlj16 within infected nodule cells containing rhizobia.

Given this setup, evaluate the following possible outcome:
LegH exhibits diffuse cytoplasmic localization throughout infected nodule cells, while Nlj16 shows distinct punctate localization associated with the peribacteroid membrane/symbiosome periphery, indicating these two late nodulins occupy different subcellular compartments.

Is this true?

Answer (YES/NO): NO